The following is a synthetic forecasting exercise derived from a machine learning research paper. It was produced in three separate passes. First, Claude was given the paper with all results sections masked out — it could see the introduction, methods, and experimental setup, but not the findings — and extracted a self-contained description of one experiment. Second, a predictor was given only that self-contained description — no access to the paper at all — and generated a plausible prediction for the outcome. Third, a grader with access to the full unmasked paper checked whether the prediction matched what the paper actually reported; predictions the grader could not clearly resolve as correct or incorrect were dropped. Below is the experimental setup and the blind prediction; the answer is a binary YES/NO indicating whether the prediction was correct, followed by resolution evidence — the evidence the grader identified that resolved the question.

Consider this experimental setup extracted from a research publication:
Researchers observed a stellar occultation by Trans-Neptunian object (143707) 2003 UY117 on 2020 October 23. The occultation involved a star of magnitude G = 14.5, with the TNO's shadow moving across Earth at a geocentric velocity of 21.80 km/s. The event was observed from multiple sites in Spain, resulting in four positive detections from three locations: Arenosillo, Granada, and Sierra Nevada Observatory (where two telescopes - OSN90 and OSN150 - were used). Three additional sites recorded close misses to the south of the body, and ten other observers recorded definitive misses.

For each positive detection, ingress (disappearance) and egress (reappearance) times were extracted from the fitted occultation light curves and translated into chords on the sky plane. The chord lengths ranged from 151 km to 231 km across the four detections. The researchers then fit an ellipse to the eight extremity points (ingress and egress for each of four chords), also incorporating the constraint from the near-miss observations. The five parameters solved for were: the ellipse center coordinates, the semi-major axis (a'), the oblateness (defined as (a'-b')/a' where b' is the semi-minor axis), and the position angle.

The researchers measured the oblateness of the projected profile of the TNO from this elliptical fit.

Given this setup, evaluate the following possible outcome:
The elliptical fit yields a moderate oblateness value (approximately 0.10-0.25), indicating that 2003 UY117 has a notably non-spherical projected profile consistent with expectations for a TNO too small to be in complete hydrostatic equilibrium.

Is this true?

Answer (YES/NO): NO